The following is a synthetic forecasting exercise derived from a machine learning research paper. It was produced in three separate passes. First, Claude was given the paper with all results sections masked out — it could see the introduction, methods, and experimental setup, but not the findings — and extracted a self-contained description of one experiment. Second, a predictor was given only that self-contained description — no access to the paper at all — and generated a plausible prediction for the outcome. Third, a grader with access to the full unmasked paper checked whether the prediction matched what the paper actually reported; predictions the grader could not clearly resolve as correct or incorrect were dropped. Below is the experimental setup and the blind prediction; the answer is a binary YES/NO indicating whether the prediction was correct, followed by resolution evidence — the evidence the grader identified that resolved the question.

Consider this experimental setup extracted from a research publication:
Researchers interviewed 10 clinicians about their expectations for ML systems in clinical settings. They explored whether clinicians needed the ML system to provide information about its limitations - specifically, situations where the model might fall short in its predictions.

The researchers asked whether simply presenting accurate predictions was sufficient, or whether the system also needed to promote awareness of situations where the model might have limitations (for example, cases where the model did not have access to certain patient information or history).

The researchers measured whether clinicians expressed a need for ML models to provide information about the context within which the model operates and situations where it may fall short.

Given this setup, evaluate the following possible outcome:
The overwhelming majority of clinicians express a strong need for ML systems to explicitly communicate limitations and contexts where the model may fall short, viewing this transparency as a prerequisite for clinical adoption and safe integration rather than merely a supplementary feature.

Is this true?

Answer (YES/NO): YES